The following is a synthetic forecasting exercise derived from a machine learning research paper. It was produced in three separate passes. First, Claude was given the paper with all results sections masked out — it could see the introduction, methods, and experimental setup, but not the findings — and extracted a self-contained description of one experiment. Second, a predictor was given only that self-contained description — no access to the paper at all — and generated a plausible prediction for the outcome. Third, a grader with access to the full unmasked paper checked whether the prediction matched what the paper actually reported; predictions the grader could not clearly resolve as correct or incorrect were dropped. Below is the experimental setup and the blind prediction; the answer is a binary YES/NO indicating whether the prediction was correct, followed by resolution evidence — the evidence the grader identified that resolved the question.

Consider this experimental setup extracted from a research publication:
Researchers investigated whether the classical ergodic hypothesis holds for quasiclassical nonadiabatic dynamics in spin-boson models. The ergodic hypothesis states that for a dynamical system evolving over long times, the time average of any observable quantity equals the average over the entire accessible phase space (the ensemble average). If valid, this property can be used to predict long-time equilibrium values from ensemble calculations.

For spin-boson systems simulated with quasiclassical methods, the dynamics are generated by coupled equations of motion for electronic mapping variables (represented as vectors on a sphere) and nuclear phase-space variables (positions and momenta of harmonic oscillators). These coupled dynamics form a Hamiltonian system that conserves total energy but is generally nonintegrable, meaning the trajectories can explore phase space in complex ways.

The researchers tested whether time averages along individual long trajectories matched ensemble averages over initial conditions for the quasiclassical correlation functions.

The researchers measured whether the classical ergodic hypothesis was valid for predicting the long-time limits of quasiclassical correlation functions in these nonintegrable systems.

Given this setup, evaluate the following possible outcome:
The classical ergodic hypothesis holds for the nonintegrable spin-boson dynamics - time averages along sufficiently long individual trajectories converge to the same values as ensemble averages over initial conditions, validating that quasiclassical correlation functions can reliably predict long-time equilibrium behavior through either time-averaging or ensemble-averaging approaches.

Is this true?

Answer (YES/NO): YES